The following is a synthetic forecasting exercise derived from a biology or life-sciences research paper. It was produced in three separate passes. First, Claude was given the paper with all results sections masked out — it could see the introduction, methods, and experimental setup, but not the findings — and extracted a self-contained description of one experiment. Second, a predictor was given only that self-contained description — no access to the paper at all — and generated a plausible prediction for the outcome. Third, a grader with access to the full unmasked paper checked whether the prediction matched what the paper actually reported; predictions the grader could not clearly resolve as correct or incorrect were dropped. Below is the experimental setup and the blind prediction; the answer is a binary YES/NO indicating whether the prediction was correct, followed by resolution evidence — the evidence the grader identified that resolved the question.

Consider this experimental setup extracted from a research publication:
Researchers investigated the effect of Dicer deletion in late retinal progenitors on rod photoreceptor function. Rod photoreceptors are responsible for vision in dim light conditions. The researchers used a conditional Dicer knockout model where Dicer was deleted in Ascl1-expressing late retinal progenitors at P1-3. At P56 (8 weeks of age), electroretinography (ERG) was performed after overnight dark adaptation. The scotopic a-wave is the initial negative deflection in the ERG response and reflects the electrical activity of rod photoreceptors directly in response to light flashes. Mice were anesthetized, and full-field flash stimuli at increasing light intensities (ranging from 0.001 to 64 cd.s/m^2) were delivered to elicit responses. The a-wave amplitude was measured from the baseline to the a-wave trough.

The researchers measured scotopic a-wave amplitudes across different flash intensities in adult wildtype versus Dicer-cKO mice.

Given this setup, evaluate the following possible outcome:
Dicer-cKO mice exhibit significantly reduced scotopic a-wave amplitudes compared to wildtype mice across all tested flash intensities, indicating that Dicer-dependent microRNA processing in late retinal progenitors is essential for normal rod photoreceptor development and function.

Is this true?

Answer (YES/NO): YES